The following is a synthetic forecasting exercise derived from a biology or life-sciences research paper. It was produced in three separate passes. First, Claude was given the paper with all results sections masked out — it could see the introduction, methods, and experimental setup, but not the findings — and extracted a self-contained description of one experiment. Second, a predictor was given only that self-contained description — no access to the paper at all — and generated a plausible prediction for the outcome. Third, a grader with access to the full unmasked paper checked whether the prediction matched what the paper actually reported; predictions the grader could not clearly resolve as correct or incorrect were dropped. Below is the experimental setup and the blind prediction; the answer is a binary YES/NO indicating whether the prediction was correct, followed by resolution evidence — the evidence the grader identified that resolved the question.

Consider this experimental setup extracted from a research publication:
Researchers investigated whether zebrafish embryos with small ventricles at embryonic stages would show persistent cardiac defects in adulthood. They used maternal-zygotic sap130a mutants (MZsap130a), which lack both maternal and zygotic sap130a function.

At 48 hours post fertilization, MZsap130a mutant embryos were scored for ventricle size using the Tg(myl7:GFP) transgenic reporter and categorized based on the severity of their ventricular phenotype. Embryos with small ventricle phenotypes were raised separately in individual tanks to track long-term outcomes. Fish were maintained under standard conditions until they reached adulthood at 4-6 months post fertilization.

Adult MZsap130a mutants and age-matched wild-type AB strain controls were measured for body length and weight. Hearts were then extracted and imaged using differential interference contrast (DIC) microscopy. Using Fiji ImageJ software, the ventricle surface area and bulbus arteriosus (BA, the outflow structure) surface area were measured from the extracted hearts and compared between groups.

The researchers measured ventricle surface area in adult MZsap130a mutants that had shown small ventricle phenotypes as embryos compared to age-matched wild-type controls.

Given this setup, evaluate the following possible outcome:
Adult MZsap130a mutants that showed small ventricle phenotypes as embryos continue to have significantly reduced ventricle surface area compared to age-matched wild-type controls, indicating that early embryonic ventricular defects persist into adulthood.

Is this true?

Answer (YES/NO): YES